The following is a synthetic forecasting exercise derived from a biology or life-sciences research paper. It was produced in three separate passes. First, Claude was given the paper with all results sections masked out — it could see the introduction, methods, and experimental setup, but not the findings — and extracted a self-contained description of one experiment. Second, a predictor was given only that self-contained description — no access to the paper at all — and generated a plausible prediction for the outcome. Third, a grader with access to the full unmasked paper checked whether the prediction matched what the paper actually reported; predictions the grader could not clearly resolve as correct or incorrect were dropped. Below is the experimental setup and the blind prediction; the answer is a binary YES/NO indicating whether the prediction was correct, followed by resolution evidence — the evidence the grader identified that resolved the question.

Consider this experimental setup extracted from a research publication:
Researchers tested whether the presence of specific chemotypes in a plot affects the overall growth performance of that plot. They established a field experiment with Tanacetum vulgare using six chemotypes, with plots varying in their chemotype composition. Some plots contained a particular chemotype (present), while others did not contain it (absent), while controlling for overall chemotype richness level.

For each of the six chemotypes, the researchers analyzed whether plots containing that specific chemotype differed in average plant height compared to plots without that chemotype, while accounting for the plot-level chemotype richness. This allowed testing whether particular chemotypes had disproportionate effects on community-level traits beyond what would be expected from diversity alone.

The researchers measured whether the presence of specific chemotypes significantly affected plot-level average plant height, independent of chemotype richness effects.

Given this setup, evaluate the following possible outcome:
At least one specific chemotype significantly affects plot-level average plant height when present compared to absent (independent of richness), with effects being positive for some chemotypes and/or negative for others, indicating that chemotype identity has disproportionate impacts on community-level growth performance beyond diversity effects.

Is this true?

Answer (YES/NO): YES